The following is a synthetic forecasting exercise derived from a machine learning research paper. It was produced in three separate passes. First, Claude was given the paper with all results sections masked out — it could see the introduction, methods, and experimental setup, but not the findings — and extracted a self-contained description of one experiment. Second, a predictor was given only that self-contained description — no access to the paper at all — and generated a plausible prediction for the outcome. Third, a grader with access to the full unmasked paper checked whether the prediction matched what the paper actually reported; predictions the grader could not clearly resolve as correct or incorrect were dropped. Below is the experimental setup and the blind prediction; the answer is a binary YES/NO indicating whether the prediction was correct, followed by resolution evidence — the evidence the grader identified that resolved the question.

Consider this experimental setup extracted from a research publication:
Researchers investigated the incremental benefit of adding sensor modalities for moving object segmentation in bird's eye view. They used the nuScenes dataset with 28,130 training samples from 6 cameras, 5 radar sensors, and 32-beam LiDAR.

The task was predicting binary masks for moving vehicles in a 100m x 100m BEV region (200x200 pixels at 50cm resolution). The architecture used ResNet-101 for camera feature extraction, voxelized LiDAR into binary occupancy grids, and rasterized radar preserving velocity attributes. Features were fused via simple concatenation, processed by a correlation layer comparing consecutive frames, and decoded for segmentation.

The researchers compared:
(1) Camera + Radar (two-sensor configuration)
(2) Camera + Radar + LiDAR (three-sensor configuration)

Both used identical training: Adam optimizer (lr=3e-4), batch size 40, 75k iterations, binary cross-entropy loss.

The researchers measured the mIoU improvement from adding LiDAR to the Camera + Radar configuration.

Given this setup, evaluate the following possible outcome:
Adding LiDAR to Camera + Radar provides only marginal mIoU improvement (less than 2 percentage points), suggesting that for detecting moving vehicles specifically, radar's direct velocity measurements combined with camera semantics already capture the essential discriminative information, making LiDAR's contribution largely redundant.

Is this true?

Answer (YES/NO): NO